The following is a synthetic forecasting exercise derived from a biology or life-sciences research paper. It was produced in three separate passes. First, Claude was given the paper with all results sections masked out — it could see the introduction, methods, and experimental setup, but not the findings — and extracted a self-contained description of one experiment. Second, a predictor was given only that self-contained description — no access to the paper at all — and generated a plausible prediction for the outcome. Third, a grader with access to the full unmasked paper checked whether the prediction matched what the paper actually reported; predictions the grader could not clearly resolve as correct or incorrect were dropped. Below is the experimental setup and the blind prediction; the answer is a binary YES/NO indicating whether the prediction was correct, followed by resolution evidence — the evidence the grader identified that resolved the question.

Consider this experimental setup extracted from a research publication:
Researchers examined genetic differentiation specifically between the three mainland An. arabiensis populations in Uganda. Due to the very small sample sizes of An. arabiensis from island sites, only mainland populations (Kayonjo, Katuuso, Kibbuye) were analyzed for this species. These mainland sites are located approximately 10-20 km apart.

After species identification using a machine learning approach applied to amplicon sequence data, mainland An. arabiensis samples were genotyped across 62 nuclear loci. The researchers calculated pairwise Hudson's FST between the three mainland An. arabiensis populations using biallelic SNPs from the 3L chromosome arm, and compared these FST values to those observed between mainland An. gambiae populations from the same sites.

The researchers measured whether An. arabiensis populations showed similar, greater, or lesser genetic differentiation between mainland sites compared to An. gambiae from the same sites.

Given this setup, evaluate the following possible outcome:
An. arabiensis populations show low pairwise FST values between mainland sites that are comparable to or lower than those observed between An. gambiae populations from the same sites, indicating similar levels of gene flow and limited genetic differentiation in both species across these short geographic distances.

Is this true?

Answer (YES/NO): YES